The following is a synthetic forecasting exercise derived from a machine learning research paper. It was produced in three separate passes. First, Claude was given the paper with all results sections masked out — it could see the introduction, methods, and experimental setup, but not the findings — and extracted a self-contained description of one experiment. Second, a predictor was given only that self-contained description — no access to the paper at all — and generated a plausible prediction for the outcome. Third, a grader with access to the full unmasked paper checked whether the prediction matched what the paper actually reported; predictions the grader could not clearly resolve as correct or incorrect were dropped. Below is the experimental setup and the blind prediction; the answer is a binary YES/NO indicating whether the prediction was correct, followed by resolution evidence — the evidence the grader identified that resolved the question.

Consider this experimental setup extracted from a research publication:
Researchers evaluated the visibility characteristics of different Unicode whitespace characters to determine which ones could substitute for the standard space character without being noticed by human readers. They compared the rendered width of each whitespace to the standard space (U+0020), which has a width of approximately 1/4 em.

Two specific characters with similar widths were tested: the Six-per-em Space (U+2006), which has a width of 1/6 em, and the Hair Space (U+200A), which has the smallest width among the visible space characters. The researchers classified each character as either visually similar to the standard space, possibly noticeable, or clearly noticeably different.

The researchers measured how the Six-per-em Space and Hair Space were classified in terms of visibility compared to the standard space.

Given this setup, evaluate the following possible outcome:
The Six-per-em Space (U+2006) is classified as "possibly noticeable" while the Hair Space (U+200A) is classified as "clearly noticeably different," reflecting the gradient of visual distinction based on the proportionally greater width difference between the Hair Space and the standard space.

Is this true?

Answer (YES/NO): NO